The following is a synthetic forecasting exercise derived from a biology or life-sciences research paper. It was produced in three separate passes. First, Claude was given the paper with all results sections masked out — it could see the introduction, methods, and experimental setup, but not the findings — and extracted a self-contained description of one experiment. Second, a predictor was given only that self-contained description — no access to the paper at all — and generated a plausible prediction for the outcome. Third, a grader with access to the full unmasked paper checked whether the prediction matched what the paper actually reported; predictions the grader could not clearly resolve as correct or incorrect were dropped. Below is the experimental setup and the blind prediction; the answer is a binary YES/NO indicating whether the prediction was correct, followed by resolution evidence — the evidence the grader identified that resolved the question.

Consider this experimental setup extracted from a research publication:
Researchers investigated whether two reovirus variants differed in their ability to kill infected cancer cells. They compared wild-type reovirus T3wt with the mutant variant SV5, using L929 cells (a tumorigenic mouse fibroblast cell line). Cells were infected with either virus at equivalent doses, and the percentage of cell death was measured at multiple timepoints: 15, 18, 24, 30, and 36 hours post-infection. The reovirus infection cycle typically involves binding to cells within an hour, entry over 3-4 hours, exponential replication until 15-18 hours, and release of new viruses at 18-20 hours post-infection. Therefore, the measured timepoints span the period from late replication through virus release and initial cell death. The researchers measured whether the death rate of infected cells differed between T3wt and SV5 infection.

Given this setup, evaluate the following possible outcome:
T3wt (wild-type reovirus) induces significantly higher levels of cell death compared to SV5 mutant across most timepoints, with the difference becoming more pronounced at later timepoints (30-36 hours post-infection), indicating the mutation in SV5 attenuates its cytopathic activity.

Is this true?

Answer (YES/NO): NO